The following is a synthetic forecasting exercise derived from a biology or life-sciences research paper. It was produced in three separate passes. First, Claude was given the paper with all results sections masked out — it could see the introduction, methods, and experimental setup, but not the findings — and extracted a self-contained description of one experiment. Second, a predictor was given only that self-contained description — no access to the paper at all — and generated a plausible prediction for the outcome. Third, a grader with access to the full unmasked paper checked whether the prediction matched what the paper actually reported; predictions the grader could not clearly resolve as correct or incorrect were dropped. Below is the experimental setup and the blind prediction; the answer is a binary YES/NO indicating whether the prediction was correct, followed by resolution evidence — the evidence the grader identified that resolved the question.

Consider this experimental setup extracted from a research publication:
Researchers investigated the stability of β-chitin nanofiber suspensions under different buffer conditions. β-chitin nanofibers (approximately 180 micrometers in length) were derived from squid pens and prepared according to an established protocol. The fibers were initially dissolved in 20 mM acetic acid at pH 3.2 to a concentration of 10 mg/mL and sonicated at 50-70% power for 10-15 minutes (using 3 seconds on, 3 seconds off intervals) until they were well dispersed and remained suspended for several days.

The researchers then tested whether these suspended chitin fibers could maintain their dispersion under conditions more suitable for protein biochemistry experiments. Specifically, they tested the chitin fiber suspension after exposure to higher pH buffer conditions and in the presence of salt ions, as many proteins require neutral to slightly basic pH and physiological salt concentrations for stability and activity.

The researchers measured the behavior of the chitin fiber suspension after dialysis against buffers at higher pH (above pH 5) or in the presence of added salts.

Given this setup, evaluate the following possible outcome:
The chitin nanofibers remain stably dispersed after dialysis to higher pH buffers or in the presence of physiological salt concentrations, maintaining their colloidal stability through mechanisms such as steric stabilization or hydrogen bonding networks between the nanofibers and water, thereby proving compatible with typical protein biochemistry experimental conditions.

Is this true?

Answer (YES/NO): NO